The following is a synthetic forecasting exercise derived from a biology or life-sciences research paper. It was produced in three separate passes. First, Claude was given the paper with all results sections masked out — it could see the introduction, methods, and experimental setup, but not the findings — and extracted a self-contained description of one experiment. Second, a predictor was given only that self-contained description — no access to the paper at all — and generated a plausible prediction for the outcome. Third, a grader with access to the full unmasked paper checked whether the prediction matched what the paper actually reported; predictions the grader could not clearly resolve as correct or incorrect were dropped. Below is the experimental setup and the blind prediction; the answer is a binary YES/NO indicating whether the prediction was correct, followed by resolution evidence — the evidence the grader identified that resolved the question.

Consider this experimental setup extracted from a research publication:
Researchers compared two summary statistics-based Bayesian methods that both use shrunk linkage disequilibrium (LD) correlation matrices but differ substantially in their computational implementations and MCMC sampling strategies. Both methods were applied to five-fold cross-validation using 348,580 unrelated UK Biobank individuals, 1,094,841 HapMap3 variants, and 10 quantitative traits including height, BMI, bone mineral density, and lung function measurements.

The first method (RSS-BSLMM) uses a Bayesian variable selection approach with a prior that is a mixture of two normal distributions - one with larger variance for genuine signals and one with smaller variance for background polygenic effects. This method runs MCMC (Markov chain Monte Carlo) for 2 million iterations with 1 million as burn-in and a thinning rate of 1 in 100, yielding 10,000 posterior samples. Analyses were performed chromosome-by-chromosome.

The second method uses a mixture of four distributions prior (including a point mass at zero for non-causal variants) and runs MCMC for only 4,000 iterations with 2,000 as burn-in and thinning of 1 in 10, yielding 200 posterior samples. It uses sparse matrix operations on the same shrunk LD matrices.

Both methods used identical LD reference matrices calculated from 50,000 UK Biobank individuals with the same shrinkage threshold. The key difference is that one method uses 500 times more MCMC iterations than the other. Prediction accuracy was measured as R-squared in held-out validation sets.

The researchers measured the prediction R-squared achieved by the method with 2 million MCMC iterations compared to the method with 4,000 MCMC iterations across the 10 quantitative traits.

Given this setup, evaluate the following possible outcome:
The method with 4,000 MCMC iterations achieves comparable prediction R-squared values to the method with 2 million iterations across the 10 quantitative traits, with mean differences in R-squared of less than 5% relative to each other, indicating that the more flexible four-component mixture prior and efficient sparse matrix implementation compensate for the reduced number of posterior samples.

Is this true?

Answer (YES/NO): YES